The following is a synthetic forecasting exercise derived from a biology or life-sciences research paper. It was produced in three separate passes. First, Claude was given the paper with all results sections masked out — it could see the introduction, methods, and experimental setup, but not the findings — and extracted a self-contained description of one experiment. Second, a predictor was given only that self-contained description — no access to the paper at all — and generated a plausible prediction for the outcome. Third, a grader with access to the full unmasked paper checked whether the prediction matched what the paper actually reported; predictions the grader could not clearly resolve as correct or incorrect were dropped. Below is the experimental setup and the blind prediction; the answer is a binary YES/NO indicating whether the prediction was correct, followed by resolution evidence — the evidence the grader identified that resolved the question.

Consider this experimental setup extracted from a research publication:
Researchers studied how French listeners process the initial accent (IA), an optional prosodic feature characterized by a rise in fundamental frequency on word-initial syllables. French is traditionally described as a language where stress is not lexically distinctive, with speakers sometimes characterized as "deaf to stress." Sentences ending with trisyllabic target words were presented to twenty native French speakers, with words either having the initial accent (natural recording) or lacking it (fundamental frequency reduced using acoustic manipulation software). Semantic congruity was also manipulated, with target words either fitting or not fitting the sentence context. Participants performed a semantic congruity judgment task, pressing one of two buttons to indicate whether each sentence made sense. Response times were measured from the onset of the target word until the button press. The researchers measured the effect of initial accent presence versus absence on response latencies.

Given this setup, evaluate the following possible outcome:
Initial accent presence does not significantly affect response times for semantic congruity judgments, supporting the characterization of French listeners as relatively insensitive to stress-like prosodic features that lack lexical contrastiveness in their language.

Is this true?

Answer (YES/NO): NO